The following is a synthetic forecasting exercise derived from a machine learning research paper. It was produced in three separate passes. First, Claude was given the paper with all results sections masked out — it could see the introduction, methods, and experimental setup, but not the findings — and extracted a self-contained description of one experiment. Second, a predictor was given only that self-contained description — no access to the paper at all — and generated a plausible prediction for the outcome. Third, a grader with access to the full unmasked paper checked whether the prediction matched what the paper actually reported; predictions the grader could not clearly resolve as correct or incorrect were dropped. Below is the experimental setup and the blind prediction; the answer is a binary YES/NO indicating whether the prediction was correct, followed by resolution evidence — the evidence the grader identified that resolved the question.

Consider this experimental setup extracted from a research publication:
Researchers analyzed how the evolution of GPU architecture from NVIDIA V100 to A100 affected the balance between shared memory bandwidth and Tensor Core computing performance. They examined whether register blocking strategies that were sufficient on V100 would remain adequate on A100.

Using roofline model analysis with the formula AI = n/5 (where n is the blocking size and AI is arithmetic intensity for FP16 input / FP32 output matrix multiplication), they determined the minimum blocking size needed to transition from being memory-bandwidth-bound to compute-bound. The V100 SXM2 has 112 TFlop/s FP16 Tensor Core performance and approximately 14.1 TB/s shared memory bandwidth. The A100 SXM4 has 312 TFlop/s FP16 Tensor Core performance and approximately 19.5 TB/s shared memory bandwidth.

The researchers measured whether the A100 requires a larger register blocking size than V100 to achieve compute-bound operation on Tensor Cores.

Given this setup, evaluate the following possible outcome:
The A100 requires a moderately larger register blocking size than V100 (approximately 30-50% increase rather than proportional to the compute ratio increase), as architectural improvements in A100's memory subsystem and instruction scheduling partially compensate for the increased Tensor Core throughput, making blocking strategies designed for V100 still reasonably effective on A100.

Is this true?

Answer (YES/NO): NO